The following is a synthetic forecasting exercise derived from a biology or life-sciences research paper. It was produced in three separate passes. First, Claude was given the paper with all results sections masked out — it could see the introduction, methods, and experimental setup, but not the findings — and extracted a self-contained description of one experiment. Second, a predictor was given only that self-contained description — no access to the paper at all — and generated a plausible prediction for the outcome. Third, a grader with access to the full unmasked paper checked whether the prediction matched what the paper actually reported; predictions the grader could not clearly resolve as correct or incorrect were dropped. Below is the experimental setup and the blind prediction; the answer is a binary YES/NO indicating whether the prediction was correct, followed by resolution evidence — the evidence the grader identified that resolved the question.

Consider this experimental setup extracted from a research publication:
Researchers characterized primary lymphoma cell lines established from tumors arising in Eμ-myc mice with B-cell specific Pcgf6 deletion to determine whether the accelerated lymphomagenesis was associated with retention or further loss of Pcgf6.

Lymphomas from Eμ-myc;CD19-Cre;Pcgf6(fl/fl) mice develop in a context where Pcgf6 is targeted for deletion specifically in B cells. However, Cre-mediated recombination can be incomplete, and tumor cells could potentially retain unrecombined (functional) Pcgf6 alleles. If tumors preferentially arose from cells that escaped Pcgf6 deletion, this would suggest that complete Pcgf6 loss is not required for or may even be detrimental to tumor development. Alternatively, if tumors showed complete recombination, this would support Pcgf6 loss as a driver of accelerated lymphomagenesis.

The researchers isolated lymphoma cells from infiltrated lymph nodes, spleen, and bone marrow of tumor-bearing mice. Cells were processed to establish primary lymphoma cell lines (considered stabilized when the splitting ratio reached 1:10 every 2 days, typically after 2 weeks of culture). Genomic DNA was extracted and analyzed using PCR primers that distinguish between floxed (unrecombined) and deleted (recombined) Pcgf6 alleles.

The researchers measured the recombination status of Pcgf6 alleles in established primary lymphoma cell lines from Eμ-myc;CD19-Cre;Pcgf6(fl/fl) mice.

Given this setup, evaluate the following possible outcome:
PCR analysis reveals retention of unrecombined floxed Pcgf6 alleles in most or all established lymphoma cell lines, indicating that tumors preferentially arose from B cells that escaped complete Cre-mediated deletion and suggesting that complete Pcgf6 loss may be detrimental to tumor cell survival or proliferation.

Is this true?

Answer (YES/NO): NO